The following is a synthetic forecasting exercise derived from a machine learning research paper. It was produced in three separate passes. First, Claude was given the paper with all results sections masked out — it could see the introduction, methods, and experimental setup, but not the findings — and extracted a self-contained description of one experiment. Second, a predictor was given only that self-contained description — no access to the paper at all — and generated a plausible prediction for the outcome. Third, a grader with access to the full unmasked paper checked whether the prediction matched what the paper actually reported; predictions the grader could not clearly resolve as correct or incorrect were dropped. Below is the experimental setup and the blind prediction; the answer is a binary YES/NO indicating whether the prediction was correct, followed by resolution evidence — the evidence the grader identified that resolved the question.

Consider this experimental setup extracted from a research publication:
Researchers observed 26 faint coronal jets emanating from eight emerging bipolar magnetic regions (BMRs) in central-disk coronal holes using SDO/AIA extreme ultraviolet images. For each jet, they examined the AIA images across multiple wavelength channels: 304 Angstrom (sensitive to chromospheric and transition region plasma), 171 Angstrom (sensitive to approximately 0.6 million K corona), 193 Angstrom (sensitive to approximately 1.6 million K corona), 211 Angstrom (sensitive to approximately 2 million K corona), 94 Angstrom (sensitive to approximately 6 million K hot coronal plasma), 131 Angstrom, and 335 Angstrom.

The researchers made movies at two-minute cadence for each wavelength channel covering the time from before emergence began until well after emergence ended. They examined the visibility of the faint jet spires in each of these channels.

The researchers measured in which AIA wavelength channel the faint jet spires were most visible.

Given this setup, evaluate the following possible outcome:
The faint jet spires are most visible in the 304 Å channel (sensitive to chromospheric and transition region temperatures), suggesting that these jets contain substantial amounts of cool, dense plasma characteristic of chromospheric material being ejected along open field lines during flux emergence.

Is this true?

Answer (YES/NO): NO